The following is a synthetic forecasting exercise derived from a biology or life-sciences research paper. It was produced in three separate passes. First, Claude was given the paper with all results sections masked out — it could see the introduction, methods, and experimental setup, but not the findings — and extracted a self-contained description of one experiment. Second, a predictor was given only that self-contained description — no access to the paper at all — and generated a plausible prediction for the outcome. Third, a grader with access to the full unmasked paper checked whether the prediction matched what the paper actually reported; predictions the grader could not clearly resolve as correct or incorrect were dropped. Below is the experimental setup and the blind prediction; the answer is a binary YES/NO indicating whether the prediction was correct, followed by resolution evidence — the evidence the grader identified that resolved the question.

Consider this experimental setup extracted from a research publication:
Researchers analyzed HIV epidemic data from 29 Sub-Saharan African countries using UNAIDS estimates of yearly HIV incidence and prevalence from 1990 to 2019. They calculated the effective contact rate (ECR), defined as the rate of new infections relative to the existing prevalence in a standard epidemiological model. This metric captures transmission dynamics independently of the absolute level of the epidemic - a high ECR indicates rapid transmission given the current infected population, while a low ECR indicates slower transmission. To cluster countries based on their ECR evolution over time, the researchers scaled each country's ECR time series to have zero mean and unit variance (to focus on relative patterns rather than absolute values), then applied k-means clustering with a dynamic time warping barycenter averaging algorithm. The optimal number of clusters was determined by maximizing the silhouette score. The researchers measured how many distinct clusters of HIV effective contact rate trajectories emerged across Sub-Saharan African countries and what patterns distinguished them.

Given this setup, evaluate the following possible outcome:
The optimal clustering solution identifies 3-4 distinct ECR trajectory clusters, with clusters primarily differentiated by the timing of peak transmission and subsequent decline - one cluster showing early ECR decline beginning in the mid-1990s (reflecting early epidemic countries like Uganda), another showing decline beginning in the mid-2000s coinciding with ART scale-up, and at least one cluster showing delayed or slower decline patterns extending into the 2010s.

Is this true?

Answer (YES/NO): NO